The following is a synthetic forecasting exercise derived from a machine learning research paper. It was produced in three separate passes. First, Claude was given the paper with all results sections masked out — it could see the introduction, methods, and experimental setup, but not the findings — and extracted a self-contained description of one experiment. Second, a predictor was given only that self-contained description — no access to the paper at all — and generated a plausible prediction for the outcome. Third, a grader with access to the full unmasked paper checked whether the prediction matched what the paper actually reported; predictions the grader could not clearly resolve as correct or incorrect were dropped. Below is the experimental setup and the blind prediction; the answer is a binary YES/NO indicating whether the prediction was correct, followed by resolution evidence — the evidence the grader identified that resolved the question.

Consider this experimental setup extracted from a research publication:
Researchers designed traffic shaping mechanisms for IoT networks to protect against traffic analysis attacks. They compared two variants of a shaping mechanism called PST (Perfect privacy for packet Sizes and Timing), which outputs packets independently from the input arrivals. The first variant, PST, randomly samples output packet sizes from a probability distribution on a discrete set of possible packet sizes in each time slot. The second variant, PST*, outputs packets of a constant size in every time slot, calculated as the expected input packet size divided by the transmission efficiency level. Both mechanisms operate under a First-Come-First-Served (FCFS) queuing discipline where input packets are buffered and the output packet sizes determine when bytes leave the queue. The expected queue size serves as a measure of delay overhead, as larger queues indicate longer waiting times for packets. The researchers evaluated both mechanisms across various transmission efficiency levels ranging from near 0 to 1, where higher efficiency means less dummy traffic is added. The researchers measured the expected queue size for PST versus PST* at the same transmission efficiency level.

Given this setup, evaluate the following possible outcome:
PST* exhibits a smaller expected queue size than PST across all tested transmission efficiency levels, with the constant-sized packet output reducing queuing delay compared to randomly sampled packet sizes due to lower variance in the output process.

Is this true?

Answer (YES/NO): YES